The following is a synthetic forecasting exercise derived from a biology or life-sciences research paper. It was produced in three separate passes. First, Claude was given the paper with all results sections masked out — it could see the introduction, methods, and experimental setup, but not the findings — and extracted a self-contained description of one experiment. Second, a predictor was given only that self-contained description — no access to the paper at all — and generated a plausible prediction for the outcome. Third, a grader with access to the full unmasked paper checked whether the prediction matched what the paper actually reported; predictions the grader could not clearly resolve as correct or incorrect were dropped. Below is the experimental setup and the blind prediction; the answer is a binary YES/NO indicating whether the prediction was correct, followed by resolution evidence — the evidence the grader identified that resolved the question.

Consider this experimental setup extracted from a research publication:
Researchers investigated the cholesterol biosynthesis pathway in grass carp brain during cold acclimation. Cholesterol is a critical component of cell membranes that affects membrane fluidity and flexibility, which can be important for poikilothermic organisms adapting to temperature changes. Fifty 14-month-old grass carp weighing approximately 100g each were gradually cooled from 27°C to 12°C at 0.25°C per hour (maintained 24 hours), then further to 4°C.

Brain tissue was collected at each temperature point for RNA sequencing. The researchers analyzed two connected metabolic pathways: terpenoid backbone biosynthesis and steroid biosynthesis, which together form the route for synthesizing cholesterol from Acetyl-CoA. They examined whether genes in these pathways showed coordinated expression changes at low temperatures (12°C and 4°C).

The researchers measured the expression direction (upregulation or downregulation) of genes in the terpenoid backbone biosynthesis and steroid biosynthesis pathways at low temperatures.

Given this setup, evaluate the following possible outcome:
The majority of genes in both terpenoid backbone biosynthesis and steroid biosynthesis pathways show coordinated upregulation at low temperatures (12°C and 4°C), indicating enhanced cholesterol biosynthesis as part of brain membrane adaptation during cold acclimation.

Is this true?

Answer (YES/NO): YES